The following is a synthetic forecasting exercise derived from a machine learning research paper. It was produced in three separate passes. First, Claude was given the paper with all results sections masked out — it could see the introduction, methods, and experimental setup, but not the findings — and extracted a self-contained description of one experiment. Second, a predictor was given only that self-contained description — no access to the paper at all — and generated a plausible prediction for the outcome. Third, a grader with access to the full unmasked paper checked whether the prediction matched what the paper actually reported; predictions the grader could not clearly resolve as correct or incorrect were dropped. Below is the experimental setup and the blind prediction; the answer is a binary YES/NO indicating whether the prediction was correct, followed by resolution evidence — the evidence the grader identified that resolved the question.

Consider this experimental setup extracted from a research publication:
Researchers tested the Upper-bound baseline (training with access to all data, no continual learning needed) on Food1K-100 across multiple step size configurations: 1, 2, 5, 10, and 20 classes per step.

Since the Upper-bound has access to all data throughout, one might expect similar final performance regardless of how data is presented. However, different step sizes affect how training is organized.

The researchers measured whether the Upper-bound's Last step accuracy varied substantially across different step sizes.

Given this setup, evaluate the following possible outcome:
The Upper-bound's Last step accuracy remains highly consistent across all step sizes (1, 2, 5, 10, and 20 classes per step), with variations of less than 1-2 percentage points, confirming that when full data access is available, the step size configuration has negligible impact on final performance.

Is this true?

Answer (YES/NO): YES